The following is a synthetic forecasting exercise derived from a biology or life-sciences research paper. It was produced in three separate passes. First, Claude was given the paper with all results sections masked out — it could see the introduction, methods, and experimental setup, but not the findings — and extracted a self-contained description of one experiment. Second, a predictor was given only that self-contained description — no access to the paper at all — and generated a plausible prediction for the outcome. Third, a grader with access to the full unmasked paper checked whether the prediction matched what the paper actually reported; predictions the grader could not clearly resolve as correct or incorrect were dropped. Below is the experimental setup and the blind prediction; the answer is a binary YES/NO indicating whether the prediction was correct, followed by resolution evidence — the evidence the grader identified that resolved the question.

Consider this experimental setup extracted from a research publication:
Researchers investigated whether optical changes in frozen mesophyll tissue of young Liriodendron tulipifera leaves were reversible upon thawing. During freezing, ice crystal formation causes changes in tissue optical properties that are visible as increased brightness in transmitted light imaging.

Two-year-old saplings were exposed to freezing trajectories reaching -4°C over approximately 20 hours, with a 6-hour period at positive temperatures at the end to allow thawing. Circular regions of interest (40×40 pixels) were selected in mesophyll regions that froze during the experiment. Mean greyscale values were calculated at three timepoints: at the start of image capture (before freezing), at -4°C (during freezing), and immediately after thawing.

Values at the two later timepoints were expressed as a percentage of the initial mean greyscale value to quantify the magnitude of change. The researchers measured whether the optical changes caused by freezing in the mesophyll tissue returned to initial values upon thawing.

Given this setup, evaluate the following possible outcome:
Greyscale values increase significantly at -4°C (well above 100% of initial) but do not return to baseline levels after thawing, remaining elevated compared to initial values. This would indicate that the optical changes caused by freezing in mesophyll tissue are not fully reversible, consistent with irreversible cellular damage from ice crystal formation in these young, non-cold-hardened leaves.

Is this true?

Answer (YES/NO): YES